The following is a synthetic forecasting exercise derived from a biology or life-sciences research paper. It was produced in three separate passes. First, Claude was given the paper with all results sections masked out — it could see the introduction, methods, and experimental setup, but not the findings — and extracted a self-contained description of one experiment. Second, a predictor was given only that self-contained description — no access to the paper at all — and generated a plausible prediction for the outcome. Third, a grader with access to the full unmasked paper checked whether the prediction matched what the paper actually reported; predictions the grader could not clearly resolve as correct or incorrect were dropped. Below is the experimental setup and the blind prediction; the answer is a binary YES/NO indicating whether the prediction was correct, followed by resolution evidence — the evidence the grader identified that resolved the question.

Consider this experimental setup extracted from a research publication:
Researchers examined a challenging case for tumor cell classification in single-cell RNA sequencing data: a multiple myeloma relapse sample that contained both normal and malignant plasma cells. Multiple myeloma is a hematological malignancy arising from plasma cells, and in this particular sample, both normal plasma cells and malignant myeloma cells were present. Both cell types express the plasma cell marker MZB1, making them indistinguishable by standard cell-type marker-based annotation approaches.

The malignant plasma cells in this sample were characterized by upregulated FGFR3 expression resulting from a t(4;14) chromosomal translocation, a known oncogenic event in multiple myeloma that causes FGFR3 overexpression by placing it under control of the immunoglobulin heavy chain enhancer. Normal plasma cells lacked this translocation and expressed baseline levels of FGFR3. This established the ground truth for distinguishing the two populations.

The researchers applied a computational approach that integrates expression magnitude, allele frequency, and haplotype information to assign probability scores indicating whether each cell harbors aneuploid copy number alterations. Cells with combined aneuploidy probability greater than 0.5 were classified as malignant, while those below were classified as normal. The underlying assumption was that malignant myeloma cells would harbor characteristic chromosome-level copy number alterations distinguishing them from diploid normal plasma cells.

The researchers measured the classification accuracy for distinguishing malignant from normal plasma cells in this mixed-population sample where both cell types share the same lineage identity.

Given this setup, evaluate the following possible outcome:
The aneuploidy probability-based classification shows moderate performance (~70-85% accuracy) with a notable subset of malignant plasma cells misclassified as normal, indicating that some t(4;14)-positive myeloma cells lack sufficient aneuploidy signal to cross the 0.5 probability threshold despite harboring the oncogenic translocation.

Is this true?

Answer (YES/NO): NO